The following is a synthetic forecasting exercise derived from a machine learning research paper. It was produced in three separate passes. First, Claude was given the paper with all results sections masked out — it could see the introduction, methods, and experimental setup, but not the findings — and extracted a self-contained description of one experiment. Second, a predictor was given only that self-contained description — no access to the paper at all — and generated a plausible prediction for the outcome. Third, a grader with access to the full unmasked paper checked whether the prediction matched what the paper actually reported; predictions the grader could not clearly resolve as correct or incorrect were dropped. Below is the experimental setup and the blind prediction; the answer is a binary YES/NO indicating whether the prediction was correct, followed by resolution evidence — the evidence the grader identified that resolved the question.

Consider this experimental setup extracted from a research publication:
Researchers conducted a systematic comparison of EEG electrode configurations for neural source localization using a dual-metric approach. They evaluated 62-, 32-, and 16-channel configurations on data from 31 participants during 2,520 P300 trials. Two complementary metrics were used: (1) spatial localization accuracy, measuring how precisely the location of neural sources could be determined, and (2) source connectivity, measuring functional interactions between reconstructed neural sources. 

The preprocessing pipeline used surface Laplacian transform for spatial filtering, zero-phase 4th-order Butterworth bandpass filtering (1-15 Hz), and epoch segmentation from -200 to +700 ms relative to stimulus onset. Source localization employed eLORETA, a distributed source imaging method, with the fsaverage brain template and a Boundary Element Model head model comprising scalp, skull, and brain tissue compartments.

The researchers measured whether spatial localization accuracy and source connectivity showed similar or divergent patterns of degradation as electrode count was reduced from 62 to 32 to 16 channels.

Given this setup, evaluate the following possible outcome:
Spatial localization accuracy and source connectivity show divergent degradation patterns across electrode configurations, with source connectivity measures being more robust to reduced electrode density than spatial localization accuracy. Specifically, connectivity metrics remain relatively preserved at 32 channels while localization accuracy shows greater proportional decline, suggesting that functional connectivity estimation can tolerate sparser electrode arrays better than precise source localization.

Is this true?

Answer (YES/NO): NO